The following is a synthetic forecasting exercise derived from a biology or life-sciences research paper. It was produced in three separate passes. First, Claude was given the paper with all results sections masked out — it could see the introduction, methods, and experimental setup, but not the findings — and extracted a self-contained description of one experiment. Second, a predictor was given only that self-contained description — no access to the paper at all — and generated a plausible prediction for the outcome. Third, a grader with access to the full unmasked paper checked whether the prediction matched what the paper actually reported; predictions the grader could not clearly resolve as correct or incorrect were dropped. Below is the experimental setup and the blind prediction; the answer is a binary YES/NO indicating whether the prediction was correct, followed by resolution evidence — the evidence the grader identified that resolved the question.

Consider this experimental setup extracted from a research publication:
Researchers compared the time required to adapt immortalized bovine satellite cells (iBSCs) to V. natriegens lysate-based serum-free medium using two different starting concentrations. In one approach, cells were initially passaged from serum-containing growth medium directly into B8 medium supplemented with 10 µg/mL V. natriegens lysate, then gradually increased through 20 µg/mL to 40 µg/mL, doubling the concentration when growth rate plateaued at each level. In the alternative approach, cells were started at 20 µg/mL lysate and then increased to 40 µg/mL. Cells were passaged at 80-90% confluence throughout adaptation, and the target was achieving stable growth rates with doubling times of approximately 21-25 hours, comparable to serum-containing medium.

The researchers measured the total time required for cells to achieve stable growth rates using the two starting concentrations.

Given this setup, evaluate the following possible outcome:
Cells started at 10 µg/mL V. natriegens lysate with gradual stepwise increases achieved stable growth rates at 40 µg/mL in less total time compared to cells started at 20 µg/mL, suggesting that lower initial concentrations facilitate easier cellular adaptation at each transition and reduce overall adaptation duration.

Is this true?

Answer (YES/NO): NO